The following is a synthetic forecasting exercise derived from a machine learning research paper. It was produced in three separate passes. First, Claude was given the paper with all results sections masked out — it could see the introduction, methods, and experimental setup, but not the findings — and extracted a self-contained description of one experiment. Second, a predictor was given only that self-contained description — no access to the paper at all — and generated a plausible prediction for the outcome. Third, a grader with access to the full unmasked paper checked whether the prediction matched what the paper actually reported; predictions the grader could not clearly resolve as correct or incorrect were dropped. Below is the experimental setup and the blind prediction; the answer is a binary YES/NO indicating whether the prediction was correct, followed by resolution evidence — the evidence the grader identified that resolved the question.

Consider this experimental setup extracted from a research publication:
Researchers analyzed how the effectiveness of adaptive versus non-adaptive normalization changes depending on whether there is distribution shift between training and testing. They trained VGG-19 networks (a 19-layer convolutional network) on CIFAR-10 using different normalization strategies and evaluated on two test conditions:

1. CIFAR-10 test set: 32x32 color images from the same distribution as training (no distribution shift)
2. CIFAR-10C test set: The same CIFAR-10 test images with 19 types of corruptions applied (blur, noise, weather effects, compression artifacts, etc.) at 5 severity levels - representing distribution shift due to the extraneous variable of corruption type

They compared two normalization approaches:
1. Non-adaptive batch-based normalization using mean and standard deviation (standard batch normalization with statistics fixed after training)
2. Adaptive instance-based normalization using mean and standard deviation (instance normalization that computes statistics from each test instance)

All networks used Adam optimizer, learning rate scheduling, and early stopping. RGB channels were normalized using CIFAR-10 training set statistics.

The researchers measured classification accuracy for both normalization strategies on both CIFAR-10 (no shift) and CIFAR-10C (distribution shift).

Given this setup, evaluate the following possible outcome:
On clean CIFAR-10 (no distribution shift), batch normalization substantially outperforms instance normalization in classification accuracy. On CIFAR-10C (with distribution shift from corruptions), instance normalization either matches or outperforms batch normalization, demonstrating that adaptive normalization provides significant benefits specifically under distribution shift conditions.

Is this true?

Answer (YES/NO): NO